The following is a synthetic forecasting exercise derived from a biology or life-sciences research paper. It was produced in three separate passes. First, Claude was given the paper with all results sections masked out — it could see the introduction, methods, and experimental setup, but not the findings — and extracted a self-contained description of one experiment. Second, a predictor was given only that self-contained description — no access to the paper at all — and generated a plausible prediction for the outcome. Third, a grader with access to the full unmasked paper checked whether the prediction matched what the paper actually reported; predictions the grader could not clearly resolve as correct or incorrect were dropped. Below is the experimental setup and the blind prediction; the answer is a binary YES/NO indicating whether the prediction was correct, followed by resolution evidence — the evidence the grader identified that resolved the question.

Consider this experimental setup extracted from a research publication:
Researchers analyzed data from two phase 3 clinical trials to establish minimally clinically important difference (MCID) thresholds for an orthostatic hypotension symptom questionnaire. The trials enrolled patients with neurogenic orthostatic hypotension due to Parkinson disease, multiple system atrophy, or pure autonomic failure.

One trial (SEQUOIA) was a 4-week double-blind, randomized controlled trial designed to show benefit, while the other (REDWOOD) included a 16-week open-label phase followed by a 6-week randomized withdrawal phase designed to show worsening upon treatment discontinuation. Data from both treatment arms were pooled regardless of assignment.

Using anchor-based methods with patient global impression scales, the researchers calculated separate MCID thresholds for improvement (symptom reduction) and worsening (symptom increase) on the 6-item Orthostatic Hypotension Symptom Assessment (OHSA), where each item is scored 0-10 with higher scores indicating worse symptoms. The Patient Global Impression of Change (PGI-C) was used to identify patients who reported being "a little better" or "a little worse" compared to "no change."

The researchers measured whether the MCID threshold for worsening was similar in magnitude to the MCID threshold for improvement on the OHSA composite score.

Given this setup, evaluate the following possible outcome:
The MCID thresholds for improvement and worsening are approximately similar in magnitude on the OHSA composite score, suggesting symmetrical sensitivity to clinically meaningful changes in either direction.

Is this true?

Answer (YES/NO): NO